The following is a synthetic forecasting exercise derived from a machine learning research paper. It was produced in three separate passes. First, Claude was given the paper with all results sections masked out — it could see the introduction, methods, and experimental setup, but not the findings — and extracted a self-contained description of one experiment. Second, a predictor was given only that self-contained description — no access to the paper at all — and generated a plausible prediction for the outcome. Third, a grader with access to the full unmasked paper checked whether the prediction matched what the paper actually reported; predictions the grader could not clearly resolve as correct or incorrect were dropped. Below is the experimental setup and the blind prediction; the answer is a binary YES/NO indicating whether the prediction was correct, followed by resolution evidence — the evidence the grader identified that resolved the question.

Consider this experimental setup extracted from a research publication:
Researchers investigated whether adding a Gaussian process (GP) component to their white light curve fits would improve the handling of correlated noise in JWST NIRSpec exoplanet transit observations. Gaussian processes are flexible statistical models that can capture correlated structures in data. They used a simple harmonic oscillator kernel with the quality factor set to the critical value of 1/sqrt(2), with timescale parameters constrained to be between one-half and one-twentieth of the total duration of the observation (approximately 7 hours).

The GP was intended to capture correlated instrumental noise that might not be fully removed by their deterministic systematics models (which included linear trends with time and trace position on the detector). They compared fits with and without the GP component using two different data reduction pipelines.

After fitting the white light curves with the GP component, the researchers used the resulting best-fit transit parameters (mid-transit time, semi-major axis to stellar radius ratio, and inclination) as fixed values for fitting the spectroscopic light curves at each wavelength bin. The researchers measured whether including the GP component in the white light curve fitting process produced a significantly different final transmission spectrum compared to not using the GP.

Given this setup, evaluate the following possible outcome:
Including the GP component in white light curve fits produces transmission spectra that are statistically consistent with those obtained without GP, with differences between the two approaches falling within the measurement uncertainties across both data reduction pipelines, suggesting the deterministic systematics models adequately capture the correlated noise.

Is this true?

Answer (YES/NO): YES